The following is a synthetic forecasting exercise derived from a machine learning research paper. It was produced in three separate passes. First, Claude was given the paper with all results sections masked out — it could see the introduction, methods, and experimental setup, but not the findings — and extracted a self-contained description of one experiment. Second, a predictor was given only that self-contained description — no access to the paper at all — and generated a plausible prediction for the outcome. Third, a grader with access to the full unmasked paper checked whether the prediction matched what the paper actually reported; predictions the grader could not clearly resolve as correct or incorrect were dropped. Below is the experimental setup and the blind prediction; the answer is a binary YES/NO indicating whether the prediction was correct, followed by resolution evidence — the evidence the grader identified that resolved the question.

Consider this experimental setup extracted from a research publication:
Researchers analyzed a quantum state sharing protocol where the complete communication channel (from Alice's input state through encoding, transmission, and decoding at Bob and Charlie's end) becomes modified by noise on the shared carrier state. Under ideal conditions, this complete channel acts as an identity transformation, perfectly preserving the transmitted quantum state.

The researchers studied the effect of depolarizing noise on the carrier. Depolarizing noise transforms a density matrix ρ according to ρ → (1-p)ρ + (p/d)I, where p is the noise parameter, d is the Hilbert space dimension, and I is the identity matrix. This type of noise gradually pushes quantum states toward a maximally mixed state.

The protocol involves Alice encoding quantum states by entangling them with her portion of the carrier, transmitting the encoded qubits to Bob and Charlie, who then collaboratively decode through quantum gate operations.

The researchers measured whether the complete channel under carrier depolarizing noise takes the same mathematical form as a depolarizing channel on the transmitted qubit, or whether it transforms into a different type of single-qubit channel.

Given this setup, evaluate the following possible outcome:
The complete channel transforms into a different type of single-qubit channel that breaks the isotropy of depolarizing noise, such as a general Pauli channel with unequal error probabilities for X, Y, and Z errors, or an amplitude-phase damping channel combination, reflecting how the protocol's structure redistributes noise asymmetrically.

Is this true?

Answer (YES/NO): YES